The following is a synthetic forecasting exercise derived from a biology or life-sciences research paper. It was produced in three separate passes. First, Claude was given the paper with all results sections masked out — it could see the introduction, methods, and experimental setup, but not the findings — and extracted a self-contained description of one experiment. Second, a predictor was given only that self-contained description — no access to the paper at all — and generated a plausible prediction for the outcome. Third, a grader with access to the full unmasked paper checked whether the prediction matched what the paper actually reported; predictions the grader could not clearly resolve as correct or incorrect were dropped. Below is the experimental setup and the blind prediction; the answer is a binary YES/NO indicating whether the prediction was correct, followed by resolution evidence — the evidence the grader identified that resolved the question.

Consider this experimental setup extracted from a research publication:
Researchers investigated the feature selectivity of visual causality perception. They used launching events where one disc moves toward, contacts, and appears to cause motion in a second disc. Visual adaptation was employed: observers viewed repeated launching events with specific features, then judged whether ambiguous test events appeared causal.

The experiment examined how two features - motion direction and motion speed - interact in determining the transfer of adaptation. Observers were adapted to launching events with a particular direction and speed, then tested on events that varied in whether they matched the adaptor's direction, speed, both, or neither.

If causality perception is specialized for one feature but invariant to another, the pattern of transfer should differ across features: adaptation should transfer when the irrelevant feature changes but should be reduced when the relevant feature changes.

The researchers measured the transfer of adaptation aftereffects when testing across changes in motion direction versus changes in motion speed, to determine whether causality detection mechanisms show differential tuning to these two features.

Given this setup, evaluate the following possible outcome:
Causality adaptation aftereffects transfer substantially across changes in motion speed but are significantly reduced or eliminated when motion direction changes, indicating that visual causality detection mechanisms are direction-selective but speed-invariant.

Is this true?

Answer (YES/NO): YES